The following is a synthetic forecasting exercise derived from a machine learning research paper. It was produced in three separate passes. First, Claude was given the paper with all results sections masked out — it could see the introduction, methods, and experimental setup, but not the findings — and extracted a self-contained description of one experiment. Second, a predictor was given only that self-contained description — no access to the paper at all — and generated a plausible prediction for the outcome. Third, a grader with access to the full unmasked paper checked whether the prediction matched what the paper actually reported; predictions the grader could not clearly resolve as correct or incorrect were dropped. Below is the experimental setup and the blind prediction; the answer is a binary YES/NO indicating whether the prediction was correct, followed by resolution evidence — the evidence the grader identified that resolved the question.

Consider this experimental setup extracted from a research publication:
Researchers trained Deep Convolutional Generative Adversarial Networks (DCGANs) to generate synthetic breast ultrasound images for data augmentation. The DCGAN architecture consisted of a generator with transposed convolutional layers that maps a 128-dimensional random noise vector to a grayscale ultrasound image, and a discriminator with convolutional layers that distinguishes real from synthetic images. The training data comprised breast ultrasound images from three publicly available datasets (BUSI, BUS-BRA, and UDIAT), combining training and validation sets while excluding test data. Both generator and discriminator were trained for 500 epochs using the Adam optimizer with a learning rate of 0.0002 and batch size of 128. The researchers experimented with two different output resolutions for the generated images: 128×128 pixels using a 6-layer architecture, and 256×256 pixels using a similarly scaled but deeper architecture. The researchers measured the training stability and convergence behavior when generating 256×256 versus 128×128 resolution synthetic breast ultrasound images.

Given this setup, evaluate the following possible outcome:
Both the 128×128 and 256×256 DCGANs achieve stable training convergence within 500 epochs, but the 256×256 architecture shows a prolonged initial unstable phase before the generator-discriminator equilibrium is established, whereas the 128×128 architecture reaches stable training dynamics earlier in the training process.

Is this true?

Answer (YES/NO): NO